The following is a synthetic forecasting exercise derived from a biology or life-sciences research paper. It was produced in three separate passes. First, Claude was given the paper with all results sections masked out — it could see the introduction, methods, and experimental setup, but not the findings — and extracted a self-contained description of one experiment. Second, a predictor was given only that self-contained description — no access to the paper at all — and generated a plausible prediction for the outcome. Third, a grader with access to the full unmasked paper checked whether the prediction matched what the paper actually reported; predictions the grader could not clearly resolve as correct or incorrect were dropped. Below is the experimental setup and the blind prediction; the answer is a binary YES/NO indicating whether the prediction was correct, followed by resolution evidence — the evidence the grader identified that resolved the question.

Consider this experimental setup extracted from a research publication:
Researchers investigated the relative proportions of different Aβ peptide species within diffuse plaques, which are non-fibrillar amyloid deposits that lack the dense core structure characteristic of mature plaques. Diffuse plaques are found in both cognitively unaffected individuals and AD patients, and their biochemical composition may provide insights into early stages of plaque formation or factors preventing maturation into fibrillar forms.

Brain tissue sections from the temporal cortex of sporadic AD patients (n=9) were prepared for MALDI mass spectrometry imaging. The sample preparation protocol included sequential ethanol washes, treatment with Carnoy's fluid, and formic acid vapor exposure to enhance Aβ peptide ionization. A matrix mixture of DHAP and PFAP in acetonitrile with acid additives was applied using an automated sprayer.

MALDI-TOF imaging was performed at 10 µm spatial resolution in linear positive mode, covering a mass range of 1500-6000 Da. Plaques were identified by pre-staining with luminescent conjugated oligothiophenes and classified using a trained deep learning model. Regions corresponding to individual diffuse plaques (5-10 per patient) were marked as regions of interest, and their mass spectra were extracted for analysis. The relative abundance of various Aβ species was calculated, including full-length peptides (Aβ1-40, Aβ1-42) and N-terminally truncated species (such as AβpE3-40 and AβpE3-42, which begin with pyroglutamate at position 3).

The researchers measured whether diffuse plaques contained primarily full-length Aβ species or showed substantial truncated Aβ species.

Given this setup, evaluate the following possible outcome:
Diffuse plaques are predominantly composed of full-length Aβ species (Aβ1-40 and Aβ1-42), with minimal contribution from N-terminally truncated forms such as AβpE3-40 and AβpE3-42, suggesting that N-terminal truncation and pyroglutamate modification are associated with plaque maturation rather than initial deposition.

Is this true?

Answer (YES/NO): YES